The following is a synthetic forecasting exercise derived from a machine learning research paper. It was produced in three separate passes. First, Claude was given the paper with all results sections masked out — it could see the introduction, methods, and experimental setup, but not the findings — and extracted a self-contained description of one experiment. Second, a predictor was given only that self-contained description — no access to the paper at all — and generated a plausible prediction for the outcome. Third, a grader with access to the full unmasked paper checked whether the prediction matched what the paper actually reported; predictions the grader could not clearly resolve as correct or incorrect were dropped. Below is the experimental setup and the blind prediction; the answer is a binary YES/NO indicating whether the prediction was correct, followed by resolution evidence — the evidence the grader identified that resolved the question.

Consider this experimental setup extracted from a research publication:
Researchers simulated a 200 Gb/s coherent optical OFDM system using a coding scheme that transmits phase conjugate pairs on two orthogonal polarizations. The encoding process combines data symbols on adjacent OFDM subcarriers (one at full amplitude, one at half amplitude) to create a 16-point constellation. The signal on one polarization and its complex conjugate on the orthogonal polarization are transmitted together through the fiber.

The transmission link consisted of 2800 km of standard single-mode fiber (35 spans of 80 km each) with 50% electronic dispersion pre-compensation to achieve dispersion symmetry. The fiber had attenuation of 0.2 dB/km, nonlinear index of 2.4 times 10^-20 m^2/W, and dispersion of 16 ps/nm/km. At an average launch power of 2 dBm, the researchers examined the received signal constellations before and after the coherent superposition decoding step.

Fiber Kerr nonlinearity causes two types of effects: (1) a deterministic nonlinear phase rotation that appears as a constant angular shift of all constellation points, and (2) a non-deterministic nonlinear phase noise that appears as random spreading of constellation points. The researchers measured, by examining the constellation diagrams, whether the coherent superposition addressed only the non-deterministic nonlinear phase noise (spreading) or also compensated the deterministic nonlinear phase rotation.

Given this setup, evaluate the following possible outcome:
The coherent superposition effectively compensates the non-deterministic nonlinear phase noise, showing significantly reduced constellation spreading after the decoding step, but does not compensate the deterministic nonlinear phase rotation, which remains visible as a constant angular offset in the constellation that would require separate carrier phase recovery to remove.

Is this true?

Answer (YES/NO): NO